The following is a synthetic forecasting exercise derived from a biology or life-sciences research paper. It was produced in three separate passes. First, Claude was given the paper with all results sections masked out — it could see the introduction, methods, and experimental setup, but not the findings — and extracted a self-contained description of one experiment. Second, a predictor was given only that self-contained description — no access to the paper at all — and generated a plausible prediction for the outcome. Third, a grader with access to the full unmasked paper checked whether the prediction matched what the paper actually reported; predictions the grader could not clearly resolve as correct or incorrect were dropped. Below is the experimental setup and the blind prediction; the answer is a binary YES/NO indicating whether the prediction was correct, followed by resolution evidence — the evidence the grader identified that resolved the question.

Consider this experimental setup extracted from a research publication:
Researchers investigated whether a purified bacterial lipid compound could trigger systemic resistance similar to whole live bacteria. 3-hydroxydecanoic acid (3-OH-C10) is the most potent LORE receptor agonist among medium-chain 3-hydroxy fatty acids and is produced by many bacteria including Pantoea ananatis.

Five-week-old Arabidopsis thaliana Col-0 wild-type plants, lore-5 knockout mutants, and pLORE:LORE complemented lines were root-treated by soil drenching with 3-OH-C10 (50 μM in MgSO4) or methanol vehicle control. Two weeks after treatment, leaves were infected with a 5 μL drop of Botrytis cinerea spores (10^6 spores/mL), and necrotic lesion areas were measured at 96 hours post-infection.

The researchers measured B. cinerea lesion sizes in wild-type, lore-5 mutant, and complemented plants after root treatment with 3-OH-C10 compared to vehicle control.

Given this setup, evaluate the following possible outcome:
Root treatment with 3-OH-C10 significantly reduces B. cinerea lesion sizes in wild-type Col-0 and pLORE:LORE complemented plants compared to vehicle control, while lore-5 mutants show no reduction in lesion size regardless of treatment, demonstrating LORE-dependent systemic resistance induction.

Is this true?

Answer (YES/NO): YES